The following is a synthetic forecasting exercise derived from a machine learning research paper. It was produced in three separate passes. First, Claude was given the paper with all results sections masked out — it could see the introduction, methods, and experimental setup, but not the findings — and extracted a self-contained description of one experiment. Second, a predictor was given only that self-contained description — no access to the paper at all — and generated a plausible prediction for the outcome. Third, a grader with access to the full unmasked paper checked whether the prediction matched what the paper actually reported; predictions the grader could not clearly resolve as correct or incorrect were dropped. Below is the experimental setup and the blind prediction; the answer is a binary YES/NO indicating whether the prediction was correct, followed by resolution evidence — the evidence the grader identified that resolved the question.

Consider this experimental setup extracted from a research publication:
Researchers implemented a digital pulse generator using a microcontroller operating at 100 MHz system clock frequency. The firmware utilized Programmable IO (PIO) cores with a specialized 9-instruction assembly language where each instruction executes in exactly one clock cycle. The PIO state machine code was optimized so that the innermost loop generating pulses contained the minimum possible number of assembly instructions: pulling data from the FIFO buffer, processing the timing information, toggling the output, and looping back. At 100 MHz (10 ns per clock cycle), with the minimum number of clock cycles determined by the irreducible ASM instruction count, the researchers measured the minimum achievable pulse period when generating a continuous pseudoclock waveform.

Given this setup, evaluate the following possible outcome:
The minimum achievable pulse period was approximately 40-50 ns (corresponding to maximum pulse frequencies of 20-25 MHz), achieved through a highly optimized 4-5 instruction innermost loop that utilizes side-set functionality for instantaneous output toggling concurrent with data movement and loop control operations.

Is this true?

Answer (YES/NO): NO